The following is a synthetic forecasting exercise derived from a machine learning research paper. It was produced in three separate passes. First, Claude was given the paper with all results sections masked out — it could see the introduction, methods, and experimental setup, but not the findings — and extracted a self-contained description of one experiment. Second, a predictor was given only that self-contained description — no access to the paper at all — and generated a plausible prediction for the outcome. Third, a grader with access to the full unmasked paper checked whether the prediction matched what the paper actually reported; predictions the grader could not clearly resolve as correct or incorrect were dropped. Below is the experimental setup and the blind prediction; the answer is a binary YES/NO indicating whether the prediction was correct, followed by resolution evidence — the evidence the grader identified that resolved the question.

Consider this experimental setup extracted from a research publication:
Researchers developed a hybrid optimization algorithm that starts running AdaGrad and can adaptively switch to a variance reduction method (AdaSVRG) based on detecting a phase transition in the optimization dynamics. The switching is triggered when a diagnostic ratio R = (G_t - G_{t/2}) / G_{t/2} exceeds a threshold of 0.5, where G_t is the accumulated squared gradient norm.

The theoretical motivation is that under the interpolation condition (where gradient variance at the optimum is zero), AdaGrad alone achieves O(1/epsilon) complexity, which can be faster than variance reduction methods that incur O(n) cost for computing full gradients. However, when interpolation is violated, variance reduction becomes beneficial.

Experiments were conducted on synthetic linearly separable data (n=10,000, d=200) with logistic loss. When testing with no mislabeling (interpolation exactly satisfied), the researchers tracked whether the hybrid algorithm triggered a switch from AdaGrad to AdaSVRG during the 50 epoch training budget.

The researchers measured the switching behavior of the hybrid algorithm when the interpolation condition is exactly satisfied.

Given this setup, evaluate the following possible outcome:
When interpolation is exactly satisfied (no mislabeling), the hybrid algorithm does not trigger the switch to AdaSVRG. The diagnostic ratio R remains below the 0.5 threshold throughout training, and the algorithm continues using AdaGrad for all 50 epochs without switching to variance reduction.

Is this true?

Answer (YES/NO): YES